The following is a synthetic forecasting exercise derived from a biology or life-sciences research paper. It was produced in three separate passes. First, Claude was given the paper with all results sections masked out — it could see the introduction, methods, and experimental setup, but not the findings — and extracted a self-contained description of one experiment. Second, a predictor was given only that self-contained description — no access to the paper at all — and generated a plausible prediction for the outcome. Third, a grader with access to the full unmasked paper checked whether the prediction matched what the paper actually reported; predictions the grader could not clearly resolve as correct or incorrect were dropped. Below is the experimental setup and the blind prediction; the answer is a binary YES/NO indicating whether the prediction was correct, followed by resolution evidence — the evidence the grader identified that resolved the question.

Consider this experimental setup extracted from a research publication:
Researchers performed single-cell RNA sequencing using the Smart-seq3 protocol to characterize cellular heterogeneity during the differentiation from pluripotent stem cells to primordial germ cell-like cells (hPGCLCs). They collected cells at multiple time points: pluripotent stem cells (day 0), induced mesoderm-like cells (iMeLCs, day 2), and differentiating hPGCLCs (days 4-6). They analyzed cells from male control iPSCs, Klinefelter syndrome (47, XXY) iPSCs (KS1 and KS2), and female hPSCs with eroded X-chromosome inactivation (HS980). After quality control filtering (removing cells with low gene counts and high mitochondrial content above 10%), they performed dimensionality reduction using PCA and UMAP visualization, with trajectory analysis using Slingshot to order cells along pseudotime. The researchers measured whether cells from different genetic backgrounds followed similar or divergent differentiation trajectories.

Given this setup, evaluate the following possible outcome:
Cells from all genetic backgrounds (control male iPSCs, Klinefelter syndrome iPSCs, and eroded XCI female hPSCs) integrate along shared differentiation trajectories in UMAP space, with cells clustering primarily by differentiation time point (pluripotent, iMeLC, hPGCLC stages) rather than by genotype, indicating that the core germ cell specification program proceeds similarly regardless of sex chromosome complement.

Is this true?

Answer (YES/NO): NO